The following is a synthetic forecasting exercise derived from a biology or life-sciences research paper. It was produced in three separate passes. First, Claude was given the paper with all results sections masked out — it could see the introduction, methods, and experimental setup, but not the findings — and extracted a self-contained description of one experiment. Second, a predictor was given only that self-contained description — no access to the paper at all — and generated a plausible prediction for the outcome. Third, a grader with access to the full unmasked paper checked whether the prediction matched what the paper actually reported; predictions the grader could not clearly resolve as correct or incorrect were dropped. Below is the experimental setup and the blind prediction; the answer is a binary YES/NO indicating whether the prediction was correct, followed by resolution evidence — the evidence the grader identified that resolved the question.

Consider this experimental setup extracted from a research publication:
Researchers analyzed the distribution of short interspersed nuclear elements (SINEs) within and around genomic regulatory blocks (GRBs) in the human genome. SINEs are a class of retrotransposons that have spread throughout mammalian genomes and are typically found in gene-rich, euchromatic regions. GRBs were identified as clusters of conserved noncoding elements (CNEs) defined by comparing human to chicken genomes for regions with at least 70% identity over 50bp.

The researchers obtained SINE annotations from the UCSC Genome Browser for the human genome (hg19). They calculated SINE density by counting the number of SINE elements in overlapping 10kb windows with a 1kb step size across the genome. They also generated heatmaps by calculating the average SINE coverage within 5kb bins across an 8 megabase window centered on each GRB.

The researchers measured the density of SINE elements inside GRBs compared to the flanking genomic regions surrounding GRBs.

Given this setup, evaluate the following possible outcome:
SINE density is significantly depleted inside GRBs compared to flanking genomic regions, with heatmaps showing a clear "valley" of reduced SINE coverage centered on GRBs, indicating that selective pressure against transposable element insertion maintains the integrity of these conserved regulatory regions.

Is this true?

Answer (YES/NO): YES